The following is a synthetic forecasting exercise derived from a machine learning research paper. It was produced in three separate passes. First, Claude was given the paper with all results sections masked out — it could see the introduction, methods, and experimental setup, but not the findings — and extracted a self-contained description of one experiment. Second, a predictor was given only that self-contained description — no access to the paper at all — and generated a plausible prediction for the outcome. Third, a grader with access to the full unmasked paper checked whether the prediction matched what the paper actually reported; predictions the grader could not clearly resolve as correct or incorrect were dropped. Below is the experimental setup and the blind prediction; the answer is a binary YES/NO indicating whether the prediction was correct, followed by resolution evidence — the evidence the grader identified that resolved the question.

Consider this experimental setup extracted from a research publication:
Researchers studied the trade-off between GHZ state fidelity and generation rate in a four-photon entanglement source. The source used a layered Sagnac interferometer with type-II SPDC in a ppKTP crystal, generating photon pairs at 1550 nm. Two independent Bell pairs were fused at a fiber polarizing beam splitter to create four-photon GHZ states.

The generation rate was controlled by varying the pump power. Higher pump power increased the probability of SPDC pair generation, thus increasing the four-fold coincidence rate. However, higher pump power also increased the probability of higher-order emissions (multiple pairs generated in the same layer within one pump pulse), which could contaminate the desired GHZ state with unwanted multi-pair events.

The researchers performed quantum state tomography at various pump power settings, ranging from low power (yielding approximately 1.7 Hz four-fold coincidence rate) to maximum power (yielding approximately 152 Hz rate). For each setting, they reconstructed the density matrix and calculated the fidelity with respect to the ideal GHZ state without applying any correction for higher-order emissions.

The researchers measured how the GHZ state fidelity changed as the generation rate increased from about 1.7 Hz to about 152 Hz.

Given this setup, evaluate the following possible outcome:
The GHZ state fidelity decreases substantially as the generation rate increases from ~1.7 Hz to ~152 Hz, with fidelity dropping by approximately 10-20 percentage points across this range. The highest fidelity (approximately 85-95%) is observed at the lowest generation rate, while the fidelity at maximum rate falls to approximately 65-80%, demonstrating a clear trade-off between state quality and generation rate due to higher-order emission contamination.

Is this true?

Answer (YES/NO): NO